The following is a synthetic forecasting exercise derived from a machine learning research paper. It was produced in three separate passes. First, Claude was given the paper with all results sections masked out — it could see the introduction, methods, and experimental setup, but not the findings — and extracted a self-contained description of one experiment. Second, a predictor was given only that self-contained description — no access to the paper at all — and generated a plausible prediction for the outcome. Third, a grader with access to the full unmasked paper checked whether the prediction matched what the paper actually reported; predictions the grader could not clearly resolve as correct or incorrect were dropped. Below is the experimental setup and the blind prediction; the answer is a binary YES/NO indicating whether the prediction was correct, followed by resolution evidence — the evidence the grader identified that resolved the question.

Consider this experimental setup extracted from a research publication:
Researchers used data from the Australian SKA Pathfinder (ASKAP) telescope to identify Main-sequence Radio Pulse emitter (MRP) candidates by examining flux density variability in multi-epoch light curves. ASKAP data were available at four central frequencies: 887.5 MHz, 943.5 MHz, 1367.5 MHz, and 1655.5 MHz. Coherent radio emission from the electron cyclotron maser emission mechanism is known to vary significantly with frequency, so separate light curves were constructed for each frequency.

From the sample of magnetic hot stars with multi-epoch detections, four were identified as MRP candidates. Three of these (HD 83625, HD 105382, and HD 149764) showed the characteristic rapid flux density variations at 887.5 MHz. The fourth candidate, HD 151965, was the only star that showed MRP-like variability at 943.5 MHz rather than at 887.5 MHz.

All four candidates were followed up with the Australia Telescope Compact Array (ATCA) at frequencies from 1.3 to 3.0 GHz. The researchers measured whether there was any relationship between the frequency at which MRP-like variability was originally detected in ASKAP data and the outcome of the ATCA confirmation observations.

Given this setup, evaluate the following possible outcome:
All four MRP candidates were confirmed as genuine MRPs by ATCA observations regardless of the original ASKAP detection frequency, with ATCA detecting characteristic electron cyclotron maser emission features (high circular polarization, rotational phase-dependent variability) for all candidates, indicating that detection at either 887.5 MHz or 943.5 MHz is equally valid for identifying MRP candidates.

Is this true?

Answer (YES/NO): NO